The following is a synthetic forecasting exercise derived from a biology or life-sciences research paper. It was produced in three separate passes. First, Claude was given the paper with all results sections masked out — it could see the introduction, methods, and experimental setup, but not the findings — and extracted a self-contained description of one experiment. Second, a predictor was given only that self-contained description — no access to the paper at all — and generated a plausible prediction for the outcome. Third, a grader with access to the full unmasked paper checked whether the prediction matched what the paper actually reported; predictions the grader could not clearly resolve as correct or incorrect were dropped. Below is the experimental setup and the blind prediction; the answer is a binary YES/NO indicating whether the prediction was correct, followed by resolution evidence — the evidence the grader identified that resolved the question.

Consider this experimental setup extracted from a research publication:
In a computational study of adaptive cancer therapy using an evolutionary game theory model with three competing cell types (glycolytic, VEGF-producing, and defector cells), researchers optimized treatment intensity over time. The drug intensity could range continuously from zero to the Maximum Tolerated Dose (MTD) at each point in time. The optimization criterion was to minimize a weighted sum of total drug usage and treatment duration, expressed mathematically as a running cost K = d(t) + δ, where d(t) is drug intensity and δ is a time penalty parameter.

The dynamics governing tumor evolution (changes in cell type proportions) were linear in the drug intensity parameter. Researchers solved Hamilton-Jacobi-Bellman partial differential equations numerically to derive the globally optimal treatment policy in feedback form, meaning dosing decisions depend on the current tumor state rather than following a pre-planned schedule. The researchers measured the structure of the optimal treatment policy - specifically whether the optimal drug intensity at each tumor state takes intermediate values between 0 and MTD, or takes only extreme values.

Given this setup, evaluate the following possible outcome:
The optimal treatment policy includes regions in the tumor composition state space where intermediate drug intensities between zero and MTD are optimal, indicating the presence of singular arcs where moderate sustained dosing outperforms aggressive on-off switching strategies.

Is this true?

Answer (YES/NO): NO